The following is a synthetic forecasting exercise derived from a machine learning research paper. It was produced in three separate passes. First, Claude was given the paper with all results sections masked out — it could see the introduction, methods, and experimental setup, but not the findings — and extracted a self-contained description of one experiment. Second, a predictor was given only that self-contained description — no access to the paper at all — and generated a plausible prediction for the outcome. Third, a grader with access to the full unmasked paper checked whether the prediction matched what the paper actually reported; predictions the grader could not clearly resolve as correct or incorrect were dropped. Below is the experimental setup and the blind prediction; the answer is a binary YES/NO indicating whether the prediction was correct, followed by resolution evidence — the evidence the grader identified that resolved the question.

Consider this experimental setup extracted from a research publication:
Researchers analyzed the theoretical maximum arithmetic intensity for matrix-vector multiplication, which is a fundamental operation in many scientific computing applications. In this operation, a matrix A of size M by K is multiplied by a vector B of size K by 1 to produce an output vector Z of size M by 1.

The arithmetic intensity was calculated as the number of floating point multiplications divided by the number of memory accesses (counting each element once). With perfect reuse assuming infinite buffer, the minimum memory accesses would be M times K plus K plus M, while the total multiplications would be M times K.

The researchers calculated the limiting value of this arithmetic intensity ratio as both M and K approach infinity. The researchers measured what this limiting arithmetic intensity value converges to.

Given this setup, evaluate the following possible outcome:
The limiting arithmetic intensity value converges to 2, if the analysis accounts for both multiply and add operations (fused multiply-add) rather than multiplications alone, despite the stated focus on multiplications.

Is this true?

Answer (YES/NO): NO